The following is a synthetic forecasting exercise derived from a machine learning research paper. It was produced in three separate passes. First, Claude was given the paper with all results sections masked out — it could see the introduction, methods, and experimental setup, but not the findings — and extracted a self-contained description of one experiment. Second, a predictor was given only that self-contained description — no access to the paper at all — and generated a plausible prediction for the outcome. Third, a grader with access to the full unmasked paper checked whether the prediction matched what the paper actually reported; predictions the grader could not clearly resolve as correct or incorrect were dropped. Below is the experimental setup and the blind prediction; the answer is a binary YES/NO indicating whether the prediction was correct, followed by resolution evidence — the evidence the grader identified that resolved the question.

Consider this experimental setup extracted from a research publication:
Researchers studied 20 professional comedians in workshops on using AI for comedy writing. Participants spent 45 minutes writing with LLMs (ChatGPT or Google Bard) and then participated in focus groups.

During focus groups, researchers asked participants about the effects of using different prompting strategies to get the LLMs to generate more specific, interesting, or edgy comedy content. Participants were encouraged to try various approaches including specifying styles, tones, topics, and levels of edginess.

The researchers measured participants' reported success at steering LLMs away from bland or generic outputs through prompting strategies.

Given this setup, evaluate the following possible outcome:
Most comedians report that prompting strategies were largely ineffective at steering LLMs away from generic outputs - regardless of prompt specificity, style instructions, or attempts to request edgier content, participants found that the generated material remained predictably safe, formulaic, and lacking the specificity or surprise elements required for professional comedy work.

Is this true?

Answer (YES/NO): YES